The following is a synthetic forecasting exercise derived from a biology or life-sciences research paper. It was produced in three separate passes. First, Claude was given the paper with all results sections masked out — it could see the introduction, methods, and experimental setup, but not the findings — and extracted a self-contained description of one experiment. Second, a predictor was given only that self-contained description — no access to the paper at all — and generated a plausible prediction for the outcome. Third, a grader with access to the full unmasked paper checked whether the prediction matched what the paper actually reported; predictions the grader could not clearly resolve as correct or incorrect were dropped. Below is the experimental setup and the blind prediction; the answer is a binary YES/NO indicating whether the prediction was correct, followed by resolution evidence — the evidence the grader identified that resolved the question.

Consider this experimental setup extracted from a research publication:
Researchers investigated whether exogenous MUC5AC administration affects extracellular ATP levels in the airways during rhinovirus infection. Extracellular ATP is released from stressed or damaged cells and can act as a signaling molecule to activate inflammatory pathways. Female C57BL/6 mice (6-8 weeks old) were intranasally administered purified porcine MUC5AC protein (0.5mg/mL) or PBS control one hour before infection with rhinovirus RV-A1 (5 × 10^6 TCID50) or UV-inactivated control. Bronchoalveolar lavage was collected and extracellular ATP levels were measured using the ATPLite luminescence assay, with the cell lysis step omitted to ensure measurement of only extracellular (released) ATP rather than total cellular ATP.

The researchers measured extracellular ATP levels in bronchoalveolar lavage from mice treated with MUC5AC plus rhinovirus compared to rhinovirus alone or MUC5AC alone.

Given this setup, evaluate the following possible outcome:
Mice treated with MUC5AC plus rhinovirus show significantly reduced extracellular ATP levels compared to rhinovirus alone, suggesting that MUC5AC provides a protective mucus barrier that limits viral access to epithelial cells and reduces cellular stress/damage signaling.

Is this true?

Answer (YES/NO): NO